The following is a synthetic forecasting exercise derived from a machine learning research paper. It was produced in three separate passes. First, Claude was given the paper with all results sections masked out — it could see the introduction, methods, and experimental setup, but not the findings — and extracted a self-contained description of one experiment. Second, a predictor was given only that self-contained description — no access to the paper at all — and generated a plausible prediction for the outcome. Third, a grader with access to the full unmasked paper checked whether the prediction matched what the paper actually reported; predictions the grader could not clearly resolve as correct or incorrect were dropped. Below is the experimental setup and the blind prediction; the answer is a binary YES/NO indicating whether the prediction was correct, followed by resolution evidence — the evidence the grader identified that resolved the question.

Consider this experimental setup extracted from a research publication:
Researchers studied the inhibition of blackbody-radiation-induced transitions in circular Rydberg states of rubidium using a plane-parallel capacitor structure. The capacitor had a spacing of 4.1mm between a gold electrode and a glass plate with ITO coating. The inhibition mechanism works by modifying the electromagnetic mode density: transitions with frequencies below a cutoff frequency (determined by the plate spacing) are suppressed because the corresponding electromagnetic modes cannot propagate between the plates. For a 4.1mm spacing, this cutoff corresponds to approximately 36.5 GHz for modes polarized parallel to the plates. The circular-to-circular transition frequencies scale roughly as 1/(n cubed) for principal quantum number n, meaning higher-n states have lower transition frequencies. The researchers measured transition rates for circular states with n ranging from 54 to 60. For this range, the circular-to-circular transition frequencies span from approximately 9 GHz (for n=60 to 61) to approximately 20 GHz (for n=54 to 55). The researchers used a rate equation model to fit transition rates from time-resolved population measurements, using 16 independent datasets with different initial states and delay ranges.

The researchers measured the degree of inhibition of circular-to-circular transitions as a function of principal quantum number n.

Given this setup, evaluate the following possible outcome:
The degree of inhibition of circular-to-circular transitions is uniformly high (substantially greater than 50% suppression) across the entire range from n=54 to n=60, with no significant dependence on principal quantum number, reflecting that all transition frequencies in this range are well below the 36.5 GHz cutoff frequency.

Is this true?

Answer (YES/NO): NO